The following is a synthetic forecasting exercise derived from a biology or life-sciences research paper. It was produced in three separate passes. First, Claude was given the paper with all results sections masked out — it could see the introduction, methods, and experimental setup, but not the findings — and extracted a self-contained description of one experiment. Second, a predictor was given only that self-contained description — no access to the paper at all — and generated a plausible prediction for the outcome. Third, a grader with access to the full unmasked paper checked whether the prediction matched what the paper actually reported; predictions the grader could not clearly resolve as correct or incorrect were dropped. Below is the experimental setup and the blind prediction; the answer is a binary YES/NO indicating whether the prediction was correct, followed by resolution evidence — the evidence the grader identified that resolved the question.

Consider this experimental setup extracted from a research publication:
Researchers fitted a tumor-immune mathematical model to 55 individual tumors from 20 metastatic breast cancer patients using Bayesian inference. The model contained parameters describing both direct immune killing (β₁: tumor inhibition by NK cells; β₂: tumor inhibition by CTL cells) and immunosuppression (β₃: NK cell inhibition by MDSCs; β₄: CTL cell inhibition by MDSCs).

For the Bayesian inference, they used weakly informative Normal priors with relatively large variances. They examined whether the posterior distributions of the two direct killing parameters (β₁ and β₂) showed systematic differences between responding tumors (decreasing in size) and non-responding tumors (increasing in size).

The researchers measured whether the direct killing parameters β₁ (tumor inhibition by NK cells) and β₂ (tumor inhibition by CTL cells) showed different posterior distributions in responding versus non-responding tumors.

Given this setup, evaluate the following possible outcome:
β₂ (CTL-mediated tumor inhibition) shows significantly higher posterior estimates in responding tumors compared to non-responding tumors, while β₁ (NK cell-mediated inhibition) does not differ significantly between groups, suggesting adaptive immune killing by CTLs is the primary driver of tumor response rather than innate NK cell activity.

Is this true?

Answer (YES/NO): NO